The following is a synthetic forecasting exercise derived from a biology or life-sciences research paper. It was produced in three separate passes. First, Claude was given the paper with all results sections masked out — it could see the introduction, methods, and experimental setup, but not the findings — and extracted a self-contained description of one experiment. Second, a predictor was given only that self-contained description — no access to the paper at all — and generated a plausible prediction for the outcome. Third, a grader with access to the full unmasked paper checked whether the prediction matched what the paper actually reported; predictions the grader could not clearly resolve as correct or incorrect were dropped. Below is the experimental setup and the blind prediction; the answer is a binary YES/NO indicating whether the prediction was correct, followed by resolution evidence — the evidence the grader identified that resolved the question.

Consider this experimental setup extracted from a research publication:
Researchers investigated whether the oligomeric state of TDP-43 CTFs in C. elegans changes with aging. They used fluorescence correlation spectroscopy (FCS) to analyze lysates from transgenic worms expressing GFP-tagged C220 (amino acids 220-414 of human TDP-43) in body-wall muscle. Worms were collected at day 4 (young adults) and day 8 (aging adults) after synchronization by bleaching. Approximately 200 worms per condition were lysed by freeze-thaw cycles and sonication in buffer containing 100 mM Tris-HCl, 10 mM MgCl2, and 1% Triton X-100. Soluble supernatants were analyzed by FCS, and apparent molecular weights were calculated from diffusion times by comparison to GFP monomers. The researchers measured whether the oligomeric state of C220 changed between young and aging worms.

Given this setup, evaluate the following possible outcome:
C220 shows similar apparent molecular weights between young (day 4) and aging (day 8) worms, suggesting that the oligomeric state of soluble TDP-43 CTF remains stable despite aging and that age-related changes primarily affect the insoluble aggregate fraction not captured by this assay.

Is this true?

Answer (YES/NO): NO